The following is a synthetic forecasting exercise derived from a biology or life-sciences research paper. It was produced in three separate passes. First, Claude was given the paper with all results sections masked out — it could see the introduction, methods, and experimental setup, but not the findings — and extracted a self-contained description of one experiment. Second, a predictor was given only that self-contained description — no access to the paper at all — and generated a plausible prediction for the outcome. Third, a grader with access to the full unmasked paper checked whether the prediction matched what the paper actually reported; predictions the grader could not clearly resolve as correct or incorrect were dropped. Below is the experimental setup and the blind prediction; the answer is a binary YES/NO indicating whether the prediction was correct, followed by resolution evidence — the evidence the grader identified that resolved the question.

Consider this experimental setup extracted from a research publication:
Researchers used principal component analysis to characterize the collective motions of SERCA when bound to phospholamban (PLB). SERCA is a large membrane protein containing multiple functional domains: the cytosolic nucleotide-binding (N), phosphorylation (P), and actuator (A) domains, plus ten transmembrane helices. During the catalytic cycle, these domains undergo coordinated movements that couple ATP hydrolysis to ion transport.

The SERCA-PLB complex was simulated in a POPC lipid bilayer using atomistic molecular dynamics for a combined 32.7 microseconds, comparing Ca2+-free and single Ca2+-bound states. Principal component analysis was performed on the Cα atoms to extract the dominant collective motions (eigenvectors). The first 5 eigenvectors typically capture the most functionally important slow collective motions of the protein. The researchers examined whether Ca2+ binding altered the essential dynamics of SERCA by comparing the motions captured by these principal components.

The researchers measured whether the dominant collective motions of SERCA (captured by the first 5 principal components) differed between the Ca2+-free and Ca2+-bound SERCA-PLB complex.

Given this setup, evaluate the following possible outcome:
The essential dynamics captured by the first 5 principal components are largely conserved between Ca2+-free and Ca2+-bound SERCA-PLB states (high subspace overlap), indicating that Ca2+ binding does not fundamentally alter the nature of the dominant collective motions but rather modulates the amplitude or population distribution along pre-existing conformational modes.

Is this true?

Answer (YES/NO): NO